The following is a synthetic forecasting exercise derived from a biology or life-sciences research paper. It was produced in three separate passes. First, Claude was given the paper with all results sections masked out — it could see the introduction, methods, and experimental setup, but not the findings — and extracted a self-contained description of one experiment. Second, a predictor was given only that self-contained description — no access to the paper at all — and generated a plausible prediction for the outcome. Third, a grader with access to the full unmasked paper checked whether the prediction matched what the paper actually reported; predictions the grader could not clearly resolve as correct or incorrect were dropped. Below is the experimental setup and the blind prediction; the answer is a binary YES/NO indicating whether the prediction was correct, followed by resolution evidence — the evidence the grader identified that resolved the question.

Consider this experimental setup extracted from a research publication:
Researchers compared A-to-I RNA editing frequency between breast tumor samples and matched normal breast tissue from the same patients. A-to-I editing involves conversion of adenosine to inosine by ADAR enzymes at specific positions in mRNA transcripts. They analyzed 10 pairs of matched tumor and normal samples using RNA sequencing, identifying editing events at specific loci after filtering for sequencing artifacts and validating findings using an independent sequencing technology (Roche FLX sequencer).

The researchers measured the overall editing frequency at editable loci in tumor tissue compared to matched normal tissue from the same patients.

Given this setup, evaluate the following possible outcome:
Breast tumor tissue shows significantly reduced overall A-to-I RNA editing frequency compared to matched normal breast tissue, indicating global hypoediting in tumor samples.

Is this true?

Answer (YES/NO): NO